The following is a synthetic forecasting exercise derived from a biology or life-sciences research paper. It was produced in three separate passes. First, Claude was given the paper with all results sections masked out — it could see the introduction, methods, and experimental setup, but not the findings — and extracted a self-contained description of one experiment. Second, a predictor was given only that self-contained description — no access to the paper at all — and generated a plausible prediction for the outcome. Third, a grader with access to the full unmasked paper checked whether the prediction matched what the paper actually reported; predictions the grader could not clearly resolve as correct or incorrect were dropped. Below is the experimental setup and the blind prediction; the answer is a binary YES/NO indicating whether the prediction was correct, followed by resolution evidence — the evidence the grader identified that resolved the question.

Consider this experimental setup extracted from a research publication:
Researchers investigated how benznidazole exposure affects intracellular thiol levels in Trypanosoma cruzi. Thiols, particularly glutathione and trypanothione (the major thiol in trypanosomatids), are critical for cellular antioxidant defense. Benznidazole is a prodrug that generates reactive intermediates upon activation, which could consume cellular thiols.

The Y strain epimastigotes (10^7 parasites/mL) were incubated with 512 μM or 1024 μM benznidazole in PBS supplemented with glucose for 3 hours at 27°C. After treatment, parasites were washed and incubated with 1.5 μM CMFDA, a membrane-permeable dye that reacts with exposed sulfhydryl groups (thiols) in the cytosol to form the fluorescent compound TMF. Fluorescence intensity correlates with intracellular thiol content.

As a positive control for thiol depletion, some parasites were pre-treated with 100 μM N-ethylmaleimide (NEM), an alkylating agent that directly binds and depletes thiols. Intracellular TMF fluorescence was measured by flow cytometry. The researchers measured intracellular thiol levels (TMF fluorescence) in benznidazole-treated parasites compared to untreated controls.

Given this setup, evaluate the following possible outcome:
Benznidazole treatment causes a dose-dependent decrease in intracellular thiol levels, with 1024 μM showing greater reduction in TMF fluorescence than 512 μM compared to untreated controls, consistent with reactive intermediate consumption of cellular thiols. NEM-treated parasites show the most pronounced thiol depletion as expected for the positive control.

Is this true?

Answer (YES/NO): YES